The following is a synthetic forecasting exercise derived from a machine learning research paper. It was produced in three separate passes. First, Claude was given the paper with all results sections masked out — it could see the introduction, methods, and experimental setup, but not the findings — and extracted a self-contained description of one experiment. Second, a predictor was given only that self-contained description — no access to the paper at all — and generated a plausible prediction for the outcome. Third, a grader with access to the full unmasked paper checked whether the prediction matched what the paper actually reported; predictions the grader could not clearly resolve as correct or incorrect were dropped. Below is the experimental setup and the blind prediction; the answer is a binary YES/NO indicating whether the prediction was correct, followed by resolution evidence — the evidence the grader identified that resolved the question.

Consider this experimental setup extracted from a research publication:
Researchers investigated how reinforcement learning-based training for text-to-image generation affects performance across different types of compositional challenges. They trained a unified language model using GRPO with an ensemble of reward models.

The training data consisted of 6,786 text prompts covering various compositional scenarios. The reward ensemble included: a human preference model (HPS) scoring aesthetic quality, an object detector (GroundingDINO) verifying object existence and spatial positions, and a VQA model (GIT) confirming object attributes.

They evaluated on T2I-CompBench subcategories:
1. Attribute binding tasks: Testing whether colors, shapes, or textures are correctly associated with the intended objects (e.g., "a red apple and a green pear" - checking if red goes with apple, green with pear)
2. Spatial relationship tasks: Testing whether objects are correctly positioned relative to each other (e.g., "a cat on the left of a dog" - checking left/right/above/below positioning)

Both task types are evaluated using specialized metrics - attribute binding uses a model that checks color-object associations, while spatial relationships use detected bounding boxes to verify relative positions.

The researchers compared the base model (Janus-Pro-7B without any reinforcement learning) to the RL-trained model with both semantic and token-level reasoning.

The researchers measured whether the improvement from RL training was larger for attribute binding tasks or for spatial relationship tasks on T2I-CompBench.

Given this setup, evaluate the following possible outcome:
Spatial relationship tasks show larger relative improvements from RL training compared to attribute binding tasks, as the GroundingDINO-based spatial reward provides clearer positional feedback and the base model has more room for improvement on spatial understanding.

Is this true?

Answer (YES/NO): NO